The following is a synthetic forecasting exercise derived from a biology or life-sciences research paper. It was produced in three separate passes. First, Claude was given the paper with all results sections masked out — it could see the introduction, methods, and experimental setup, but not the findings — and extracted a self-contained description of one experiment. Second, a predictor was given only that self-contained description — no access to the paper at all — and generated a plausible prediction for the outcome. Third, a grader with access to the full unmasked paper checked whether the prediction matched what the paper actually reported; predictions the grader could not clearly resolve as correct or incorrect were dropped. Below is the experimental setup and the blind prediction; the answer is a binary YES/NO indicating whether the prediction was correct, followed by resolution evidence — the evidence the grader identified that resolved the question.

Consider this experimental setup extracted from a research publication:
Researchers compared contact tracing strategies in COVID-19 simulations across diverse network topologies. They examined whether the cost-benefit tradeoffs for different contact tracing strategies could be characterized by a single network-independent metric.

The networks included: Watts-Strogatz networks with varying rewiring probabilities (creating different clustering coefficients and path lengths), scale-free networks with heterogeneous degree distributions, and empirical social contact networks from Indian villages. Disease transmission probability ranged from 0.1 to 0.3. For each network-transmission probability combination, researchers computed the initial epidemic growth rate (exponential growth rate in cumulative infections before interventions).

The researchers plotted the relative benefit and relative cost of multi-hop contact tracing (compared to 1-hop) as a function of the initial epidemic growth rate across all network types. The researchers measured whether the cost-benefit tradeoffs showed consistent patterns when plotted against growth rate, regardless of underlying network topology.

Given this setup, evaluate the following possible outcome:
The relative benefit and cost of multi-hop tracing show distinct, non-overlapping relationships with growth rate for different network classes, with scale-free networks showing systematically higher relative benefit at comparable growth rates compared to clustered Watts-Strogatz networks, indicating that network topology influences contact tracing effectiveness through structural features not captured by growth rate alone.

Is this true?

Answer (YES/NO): NO